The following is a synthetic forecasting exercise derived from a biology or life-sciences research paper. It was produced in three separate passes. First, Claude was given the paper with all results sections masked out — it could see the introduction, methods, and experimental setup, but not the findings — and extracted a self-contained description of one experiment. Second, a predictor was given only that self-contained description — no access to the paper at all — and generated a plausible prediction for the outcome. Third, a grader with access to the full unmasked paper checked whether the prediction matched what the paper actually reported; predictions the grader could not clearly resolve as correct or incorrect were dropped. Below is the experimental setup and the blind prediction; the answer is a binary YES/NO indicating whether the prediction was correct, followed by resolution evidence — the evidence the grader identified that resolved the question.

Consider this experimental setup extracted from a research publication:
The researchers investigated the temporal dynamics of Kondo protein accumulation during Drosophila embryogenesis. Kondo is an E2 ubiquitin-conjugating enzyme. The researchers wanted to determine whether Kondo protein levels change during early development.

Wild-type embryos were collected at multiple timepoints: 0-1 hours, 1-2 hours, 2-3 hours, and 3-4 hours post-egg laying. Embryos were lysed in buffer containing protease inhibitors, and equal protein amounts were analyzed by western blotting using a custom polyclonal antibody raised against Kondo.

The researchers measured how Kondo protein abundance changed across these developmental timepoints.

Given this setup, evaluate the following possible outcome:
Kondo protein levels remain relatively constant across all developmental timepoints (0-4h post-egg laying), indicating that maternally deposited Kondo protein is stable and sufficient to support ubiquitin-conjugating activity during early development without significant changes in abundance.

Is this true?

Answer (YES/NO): NO